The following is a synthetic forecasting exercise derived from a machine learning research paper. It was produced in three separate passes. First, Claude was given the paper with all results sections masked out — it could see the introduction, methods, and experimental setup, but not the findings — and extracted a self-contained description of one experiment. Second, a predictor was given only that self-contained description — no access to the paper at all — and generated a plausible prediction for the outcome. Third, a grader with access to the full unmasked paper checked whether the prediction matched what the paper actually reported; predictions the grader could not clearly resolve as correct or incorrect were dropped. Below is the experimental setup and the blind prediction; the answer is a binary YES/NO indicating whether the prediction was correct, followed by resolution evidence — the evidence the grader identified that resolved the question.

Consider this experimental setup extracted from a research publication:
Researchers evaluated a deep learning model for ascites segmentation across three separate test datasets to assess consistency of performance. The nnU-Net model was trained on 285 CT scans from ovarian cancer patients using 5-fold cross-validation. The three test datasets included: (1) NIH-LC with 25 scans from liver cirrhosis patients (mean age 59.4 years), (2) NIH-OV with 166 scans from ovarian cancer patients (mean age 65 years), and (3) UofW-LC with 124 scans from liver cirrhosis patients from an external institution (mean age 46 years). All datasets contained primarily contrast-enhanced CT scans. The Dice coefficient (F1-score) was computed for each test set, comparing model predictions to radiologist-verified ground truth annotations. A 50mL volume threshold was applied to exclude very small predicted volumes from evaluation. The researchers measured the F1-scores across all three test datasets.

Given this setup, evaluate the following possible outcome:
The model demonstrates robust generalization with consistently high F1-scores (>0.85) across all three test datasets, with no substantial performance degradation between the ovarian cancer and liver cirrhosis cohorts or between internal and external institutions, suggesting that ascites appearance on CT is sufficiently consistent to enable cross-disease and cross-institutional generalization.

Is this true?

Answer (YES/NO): NO